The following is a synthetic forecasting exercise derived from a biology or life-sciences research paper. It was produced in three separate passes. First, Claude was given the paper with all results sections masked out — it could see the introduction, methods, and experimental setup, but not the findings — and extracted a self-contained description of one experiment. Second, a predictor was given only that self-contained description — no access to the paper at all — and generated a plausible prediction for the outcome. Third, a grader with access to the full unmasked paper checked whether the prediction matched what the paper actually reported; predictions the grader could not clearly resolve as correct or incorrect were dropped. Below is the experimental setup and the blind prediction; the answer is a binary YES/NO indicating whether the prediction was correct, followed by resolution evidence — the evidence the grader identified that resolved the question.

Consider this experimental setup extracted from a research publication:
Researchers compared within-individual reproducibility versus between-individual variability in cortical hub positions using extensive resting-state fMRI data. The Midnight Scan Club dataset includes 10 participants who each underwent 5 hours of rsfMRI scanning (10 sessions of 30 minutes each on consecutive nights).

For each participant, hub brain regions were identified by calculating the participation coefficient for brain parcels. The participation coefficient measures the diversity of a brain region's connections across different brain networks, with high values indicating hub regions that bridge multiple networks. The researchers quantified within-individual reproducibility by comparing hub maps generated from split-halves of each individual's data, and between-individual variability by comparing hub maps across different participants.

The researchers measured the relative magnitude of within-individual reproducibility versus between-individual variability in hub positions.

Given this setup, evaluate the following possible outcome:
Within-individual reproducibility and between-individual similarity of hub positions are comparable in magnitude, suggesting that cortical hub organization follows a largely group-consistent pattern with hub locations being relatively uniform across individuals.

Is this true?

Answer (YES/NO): NO